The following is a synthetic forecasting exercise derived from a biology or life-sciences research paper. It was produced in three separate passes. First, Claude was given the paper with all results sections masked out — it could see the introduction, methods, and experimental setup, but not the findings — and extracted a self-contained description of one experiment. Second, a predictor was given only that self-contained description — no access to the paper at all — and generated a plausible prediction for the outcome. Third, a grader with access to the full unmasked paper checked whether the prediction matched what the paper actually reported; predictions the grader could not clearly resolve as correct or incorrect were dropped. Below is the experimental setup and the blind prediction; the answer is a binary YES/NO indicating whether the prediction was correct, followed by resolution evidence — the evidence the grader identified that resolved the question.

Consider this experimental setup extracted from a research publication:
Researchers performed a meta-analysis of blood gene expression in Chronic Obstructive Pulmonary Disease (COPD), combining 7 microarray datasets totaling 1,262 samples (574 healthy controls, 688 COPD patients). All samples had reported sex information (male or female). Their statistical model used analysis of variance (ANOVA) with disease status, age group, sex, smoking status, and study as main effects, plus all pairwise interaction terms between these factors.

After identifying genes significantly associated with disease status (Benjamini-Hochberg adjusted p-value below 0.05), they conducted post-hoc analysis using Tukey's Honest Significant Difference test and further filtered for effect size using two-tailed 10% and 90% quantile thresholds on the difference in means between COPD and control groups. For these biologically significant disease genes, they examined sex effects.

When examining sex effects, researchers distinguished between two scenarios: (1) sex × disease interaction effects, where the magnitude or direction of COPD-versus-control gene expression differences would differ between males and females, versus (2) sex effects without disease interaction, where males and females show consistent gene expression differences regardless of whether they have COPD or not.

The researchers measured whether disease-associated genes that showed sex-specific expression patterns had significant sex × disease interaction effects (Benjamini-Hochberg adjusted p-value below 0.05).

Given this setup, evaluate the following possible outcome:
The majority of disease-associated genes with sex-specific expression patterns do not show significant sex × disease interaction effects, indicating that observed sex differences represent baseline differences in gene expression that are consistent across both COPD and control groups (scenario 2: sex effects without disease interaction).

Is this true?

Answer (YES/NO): YES